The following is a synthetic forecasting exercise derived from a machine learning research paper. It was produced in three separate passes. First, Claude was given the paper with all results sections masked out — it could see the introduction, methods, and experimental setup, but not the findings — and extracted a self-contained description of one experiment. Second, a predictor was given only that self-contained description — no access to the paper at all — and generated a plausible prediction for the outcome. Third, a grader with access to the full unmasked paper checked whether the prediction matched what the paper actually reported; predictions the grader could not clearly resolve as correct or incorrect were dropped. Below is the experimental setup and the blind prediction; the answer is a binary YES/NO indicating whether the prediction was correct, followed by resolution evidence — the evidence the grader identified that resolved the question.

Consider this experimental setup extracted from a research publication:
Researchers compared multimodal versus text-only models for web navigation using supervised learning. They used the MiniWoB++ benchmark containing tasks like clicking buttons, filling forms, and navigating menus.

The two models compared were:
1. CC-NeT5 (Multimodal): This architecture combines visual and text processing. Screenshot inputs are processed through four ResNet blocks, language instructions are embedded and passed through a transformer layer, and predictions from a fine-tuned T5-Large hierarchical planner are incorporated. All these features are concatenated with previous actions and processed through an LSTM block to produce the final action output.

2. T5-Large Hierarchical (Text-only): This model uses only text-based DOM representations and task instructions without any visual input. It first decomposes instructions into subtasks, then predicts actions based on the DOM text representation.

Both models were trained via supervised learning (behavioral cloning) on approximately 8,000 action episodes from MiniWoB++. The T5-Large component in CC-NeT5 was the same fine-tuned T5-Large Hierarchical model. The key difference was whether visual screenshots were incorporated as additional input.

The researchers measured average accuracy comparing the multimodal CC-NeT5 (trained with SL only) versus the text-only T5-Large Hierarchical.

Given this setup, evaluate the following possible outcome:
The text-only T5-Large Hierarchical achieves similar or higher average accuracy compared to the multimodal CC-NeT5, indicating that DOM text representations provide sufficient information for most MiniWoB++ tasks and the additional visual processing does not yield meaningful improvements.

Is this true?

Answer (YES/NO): YES